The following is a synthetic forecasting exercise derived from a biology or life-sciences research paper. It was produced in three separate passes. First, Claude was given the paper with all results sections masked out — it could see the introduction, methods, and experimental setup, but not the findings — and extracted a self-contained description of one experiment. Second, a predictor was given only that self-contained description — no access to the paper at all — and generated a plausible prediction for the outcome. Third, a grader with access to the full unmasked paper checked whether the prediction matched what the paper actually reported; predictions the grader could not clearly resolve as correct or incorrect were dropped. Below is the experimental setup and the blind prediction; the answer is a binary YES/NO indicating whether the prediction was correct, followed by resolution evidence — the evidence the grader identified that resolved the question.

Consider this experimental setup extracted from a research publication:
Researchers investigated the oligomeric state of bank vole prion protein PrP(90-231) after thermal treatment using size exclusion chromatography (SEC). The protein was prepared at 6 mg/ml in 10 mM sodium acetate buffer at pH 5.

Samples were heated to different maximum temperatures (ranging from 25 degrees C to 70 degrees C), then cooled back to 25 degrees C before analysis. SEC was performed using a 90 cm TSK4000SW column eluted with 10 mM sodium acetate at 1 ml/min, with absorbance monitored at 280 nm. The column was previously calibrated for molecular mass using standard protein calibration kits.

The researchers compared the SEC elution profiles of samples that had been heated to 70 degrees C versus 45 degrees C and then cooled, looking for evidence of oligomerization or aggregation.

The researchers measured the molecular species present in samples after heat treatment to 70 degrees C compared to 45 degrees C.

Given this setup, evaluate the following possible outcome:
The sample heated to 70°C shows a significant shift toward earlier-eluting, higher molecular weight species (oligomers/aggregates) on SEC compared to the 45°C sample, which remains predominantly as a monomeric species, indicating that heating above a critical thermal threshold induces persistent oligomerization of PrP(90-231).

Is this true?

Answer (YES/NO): YES